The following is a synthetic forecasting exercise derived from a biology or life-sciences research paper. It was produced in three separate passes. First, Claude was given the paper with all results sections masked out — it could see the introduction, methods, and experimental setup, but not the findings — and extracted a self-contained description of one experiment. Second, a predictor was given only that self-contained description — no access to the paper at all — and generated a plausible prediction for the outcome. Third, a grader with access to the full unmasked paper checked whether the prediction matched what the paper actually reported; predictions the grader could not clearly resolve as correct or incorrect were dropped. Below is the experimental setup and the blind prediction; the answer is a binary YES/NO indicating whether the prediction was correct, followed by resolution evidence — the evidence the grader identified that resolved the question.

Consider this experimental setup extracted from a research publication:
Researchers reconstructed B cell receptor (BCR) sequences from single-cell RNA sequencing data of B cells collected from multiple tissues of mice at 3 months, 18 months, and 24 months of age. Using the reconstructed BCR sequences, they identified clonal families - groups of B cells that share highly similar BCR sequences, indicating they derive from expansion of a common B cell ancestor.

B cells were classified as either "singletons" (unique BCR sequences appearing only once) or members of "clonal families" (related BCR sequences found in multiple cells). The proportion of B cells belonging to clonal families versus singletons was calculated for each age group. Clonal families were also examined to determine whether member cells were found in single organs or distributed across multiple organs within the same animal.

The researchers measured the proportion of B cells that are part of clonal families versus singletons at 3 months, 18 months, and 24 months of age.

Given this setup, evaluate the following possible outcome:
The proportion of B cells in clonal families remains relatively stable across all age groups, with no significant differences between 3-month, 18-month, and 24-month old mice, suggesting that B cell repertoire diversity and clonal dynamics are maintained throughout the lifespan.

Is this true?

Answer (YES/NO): NO